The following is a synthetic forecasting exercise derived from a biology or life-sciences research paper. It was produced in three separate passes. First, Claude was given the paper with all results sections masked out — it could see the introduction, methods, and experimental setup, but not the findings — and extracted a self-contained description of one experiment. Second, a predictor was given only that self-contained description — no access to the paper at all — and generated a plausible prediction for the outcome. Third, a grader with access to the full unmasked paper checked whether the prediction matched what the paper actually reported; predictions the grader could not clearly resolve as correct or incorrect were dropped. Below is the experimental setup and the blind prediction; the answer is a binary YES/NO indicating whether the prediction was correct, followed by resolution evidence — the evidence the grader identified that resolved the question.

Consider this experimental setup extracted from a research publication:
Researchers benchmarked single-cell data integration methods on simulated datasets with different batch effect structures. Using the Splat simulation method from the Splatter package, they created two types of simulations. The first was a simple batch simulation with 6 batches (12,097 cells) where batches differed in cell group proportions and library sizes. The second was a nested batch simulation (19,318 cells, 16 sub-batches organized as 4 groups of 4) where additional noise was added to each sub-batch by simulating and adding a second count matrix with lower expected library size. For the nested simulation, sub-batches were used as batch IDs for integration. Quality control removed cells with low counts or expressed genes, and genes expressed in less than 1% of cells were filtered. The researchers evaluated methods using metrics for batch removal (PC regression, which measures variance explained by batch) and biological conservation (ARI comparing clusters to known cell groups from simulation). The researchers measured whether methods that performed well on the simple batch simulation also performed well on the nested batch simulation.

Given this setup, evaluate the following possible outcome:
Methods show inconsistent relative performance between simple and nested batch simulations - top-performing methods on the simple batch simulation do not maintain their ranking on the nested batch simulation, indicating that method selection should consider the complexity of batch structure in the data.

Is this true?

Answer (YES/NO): NO